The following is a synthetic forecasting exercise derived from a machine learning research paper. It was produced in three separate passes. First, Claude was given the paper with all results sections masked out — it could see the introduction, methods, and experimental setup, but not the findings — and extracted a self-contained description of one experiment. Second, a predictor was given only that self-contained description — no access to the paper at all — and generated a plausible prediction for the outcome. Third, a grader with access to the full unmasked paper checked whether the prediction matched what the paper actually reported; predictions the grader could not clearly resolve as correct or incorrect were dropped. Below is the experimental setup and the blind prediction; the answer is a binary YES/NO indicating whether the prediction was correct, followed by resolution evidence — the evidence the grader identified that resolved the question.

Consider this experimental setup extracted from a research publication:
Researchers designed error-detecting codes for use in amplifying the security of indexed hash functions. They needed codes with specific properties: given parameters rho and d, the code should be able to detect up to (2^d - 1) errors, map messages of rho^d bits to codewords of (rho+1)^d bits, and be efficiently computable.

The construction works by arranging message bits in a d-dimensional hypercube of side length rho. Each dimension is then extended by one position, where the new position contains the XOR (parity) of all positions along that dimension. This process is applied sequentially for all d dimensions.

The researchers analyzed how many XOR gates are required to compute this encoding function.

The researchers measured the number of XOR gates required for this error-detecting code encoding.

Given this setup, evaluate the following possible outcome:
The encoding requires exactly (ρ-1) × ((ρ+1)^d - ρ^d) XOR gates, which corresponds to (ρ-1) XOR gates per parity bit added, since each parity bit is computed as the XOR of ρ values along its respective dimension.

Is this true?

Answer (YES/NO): YES